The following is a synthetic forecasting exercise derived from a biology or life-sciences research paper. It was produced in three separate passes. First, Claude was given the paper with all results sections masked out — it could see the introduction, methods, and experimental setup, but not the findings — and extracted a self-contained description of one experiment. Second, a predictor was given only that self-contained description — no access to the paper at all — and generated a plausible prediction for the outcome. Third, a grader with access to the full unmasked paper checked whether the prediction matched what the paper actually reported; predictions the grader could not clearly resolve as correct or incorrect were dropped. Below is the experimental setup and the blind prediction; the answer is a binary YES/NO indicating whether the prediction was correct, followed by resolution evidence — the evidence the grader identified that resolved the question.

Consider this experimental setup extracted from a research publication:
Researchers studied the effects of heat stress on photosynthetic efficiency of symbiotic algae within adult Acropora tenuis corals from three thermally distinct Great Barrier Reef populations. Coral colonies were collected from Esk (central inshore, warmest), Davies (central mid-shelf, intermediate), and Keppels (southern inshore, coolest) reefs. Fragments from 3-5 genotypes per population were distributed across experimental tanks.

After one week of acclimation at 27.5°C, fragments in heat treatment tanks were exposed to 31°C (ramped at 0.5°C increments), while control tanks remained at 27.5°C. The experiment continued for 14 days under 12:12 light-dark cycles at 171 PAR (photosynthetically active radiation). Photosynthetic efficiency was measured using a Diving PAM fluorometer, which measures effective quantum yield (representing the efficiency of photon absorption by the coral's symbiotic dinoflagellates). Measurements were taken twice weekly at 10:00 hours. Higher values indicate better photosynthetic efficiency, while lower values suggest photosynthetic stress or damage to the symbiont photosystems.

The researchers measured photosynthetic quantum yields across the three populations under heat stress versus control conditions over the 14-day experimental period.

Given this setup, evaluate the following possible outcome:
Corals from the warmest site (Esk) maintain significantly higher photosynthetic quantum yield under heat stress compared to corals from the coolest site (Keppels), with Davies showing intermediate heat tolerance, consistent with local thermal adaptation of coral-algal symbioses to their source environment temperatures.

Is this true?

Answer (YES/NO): NO